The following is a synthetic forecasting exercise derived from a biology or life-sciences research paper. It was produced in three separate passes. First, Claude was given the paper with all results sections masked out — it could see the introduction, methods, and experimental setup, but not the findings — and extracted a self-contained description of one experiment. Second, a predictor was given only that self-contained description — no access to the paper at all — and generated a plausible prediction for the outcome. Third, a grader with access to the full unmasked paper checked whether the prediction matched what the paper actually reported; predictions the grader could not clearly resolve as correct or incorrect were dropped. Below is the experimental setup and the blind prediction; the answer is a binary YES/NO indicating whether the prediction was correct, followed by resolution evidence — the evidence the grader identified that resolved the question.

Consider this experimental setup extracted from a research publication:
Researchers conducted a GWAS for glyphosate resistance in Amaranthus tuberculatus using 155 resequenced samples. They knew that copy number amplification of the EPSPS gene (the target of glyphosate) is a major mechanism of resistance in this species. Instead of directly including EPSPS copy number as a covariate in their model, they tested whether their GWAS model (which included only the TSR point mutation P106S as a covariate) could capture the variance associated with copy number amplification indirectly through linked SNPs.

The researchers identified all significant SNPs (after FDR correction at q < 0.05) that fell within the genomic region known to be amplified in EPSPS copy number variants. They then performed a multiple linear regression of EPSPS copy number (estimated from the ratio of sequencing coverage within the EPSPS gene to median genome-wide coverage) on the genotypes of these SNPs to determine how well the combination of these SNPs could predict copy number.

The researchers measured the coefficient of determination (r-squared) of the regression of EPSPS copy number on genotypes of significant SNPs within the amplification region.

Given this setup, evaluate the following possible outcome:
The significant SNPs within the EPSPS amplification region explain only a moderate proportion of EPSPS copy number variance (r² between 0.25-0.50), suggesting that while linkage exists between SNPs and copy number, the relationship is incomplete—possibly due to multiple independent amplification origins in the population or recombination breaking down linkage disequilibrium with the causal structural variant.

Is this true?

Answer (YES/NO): NO